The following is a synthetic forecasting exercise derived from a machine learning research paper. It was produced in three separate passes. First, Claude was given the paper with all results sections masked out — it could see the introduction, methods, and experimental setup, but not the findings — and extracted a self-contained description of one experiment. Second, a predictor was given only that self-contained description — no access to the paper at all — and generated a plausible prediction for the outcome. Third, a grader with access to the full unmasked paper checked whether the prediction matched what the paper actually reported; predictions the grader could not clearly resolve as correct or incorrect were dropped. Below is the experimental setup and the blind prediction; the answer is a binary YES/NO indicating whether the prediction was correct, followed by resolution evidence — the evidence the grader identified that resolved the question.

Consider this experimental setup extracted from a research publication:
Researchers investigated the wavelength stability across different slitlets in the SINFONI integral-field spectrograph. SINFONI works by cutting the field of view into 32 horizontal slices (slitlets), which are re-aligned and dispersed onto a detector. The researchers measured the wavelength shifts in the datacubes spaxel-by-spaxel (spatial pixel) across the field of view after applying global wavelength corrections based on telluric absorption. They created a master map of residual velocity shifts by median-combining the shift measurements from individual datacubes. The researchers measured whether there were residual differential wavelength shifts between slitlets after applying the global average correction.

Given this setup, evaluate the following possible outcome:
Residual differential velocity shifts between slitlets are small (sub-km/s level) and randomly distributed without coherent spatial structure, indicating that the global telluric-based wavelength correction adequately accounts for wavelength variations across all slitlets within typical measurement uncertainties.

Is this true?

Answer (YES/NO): NO